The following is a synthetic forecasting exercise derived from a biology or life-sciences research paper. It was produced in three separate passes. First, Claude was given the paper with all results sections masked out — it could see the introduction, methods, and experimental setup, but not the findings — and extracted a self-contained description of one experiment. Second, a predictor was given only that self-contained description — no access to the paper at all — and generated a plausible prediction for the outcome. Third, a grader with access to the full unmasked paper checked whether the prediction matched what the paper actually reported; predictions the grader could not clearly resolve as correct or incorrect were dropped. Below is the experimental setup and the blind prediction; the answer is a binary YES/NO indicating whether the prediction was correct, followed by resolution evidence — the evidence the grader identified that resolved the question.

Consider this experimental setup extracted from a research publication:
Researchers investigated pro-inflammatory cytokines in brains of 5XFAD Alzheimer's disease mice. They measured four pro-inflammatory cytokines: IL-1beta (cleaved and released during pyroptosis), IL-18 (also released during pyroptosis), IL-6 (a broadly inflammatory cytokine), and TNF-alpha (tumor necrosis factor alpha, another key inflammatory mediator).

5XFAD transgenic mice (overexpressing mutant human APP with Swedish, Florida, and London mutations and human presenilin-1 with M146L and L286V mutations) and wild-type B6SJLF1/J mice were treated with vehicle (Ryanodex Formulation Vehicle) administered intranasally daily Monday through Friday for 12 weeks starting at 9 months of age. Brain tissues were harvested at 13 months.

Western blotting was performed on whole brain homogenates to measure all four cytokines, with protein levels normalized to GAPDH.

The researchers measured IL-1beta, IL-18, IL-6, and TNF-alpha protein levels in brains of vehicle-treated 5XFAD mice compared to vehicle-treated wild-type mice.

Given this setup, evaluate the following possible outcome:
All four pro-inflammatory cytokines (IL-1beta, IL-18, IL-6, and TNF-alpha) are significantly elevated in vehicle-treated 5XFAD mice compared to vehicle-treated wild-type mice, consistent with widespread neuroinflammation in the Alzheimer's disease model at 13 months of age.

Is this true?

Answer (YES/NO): YES